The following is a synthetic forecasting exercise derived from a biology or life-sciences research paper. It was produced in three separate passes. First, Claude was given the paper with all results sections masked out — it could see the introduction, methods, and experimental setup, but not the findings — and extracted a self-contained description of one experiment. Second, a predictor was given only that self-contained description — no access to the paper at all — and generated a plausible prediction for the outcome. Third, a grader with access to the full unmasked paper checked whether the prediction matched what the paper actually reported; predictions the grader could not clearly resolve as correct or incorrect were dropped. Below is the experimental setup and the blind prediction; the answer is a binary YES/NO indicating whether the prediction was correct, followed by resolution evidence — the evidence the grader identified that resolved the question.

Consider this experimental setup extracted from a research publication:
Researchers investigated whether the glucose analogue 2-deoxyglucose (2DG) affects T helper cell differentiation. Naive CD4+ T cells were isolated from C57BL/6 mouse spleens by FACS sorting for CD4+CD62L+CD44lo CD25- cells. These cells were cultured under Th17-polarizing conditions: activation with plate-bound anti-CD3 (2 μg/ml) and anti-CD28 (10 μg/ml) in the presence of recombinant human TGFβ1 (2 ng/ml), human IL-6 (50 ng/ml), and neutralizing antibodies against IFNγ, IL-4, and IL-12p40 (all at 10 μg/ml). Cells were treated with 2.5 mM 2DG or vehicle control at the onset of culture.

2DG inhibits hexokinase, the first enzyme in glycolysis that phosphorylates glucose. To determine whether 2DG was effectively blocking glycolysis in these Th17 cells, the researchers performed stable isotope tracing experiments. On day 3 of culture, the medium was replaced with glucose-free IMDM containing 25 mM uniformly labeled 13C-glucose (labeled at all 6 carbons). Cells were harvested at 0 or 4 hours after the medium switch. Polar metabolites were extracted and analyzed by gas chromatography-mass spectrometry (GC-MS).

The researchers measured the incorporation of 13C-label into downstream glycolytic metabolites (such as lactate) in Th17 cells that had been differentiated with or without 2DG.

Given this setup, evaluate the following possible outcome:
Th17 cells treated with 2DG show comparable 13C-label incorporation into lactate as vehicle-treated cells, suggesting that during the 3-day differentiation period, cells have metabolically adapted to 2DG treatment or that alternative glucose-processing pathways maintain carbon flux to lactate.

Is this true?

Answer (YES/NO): YES